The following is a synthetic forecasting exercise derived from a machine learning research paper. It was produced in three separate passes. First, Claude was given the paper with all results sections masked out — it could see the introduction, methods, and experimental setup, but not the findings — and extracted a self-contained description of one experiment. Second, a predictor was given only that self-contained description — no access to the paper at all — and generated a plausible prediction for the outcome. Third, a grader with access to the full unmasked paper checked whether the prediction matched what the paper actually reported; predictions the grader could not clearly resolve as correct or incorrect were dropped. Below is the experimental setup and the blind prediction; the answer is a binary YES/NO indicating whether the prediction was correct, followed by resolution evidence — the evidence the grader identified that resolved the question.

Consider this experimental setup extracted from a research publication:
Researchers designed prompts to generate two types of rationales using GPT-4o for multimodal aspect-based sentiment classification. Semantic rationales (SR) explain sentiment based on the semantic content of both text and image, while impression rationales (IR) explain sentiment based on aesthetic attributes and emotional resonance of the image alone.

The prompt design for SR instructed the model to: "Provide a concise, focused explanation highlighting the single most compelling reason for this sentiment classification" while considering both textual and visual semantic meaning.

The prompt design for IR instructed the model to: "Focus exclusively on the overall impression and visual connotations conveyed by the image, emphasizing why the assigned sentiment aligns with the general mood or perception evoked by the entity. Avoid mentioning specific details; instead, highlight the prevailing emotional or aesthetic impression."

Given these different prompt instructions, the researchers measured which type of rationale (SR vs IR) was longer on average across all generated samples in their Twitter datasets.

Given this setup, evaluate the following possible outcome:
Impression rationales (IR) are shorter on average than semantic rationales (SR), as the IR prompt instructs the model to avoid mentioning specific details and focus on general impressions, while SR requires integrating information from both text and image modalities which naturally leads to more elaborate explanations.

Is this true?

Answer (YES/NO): NO